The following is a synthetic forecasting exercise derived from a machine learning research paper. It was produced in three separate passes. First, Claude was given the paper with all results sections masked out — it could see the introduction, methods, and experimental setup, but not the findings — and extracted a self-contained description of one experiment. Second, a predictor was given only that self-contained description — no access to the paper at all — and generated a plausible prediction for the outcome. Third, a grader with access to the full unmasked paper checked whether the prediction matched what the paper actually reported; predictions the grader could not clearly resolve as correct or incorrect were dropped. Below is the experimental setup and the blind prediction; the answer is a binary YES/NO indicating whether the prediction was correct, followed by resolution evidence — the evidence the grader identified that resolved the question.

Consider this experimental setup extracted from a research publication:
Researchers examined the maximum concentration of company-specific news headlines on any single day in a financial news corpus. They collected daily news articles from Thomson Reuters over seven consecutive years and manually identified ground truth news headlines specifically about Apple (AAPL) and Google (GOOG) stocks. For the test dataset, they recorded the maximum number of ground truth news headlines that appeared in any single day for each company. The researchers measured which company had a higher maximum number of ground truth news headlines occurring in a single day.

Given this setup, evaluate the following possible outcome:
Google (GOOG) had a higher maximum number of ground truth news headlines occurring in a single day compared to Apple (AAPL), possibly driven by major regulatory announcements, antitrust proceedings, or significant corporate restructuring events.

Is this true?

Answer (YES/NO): NO